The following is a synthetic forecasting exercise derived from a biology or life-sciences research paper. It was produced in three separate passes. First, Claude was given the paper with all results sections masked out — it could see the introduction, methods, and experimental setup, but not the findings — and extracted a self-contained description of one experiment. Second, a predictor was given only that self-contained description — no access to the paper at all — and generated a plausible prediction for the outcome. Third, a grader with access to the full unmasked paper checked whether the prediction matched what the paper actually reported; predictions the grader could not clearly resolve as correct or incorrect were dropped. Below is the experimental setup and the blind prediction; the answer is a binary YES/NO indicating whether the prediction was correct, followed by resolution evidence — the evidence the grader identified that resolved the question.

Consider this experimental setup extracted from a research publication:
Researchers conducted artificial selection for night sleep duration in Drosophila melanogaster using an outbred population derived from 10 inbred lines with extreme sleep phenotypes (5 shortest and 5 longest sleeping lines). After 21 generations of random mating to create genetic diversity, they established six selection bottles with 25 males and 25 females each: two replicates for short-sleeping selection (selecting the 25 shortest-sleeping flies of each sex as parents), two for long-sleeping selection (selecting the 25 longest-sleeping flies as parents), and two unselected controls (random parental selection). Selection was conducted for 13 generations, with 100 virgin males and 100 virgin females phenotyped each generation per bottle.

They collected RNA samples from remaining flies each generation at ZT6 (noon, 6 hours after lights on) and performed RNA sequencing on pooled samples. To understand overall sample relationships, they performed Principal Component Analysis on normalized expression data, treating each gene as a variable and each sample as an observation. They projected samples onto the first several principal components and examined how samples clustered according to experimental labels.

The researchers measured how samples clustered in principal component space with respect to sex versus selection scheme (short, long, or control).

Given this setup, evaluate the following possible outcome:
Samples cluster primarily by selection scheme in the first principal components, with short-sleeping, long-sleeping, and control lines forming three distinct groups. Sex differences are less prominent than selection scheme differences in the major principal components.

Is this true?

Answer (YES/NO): NO